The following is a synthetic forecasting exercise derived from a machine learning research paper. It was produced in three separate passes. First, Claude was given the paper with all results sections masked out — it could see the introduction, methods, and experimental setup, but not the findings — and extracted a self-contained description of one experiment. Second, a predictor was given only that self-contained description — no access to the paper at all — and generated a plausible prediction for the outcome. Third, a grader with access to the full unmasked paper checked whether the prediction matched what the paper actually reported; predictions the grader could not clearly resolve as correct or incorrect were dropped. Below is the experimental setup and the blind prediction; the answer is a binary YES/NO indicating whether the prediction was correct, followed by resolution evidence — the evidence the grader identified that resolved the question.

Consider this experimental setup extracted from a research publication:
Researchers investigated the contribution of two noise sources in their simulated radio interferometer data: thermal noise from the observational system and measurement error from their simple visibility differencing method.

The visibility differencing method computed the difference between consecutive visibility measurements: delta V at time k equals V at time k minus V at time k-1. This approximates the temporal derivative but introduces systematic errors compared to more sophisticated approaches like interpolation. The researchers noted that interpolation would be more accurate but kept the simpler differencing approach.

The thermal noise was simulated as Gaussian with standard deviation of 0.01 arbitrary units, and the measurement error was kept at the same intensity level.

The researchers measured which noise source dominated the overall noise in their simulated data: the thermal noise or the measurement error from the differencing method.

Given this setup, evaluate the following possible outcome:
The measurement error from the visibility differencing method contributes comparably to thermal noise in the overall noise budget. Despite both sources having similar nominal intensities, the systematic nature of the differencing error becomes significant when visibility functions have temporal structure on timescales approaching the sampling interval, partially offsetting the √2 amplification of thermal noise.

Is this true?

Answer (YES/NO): NO